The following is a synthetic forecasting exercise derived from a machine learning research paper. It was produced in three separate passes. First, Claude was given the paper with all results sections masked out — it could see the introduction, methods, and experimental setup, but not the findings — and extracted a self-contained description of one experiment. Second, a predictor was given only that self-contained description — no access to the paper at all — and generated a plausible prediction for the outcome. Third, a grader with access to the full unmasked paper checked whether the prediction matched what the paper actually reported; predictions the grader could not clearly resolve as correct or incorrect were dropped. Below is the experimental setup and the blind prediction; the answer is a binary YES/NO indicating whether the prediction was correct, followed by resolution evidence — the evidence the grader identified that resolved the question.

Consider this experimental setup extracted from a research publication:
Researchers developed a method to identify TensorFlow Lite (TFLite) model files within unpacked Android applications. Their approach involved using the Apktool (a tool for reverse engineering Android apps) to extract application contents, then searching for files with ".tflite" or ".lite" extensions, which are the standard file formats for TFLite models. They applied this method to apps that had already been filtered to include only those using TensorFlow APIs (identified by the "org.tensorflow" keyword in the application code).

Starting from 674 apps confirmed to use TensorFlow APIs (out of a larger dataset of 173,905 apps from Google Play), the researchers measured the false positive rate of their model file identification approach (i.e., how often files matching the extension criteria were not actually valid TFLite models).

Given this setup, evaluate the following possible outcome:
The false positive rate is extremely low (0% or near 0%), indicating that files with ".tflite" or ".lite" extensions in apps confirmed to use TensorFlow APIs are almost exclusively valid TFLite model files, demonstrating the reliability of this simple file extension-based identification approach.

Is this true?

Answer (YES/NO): YES